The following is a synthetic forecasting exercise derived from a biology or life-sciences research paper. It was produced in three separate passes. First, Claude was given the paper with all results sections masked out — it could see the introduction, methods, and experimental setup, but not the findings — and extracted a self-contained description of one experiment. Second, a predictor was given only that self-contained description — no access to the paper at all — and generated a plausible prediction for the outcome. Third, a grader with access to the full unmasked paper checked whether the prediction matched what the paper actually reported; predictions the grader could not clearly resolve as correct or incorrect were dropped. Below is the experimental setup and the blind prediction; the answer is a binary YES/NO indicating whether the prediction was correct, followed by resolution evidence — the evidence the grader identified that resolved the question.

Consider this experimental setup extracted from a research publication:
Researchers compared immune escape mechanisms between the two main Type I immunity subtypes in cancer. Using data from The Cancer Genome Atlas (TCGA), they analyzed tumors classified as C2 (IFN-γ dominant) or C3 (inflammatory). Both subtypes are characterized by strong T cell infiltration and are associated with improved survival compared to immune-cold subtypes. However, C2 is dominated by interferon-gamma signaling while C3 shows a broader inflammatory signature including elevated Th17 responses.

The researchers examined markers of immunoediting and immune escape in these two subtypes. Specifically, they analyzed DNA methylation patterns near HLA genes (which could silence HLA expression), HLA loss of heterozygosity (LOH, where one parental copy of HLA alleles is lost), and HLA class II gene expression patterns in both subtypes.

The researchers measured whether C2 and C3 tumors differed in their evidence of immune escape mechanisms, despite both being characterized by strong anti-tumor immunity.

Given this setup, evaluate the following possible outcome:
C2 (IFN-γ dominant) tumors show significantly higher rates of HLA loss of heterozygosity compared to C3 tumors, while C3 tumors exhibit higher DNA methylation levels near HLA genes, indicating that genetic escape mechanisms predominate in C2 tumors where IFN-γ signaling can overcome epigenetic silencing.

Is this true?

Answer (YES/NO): NO